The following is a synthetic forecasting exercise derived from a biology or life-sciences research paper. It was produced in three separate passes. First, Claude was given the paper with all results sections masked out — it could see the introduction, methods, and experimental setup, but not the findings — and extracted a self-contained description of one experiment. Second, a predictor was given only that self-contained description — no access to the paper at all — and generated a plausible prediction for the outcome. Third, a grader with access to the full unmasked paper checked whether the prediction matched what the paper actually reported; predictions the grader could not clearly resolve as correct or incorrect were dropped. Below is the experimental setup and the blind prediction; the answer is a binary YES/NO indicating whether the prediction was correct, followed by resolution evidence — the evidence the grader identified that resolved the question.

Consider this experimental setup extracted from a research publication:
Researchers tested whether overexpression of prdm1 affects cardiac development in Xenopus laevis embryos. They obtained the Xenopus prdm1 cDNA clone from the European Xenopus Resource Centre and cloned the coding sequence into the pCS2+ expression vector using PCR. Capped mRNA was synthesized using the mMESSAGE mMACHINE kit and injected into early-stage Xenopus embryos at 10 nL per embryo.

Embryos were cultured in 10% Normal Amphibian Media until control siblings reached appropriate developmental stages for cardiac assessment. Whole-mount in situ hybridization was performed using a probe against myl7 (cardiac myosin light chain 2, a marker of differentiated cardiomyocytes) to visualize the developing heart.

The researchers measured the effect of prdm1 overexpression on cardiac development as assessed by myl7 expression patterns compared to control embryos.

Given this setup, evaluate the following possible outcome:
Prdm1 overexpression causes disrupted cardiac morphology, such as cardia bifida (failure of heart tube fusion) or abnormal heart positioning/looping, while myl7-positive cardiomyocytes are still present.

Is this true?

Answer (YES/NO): YES